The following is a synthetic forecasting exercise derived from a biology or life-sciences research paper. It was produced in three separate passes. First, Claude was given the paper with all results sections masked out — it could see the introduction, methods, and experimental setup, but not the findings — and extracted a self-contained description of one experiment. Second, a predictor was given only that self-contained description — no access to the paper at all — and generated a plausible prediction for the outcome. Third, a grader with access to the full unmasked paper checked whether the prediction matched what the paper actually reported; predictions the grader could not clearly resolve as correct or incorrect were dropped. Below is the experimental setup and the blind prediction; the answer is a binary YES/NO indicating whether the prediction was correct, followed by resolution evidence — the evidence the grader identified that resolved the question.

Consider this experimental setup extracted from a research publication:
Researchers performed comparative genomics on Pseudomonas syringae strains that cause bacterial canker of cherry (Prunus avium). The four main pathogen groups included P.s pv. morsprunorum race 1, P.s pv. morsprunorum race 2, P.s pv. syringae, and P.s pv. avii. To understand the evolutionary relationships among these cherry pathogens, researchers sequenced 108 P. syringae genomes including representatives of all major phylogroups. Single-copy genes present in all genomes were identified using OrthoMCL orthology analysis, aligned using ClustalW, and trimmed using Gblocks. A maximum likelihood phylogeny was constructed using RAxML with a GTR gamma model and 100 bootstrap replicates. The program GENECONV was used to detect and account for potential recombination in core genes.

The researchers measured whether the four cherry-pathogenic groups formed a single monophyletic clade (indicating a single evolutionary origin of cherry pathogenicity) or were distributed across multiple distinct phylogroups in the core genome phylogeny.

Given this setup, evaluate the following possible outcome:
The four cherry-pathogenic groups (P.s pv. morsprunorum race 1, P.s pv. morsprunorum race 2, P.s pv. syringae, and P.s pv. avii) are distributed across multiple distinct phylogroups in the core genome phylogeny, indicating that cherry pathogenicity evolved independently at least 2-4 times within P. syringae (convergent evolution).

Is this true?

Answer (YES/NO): YES